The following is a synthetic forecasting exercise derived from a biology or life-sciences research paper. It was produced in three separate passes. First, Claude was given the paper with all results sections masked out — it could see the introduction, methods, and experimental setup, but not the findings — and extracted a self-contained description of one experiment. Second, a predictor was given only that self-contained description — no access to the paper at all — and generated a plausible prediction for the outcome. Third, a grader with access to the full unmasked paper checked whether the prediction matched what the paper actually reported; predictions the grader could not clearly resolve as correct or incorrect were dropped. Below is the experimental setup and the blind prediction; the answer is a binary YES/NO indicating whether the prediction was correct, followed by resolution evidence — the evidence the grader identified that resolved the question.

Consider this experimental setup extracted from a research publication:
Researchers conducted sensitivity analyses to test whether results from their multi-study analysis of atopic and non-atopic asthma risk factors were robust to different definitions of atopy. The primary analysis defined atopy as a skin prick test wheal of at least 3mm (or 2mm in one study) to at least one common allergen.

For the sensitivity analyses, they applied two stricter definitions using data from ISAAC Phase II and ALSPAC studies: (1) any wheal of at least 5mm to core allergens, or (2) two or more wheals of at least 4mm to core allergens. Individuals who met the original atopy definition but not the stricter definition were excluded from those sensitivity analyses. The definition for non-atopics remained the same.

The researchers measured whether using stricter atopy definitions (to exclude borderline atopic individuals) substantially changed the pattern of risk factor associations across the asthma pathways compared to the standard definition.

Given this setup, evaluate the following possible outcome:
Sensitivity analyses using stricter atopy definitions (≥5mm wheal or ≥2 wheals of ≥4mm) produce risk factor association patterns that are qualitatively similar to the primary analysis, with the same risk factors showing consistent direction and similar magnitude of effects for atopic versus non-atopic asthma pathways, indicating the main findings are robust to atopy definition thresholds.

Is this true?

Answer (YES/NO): YES